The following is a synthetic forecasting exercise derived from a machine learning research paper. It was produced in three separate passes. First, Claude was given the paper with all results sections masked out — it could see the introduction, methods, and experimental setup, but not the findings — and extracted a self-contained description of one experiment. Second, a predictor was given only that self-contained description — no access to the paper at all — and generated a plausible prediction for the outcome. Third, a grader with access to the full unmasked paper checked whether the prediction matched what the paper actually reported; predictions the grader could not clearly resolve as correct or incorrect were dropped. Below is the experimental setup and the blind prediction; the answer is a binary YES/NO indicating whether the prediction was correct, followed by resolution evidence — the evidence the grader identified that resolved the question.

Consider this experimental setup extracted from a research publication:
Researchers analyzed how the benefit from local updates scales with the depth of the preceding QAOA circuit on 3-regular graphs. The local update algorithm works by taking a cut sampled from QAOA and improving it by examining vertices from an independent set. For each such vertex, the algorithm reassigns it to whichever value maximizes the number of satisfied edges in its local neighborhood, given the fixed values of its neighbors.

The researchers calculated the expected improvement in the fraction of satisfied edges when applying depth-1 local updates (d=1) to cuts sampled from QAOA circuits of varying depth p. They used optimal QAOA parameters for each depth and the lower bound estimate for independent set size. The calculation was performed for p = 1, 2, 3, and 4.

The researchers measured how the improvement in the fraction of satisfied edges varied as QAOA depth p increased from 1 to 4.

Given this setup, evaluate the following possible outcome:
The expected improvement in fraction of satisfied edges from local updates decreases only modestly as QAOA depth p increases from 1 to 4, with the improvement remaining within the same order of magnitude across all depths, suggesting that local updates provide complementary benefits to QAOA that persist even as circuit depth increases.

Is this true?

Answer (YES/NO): NO